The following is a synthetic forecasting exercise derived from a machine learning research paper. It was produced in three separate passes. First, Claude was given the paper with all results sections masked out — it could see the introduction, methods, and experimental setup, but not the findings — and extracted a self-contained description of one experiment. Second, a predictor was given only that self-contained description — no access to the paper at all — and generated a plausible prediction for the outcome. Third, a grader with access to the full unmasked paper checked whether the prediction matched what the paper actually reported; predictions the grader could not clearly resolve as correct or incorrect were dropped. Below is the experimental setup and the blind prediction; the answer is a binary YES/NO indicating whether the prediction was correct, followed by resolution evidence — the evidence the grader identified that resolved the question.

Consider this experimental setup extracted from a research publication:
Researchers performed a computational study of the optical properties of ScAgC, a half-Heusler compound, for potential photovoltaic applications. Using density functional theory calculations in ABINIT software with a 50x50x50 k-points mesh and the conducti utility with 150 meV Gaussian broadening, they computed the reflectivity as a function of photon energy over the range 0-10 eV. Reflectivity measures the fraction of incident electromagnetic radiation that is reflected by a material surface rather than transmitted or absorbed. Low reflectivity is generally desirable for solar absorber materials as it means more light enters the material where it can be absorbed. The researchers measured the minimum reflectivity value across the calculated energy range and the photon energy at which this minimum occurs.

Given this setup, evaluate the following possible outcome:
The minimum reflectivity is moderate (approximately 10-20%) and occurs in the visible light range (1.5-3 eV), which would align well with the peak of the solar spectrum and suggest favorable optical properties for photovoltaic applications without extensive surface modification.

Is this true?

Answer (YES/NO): NO